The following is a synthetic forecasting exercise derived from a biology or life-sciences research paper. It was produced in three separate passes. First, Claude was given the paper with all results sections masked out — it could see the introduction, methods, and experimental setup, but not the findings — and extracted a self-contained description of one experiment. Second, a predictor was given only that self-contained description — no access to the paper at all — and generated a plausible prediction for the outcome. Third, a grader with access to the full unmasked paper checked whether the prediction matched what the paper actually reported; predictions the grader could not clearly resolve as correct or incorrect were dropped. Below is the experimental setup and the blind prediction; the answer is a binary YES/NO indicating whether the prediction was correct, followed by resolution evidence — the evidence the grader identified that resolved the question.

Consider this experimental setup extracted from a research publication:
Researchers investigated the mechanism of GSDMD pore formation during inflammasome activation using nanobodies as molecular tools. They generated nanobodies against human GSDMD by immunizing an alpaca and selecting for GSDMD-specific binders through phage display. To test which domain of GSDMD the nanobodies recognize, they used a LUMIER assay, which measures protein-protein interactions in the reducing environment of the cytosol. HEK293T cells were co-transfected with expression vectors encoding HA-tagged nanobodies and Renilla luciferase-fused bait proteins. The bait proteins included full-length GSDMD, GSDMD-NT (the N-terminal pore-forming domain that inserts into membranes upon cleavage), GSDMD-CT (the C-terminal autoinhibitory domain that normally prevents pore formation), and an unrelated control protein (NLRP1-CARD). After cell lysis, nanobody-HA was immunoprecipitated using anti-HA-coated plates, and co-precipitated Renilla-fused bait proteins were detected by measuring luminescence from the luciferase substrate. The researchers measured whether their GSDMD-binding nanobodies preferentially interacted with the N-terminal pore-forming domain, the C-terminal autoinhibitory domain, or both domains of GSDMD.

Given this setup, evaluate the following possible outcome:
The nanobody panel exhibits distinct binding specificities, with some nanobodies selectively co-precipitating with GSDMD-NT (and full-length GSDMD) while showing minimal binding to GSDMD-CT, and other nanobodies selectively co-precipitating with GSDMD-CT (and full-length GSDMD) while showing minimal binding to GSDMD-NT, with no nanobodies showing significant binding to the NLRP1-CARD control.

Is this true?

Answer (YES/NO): NO